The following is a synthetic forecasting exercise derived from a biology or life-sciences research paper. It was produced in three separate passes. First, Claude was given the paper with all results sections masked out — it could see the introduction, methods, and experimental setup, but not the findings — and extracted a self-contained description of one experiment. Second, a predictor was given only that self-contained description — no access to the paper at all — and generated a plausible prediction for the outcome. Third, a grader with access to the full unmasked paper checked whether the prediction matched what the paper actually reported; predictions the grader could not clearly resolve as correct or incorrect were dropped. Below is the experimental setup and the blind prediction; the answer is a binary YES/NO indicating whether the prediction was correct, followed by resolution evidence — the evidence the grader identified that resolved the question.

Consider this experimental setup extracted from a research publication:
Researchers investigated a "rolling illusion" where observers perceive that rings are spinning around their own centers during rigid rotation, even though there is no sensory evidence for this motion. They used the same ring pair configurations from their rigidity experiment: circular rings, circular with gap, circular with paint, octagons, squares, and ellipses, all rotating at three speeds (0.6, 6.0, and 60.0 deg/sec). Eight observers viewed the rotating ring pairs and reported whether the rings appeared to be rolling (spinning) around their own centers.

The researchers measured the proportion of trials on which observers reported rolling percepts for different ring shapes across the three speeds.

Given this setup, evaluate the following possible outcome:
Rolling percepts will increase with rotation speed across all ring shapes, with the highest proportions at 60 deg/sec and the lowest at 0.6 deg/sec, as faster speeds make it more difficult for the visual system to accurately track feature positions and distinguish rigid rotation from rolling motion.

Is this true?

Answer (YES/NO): YES